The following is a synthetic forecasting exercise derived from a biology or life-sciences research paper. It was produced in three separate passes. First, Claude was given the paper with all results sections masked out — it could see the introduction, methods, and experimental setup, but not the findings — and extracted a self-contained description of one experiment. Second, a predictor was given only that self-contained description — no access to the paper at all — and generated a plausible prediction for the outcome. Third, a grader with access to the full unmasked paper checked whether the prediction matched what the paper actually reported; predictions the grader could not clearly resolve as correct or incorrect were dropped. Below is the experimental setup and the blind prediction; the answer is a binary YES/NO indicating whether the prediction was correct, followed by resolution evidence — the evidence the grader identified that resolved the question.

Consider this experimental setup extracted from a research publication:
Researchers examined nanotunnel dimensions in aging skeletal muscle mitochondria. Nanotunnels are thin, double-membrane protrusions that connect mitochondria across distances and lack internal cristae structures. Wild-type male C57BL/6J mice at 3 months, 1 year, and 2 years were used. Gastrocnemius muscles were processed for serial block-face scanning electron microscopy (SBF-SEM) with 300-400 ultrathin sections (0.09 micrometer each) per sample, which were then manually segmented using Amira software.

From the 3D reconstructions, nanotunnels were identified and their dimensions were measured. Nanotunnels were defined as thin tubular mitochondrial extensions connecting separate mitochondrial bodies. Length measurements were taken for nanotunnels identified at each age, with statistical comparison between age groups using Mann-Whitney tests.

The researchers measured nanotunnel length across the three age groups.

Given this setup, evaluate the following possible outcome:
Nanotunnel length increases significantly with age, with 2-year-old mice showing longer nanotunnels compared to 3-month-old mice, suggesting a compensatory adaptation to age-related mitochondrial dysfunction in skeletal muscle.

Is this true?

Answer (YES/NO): NO